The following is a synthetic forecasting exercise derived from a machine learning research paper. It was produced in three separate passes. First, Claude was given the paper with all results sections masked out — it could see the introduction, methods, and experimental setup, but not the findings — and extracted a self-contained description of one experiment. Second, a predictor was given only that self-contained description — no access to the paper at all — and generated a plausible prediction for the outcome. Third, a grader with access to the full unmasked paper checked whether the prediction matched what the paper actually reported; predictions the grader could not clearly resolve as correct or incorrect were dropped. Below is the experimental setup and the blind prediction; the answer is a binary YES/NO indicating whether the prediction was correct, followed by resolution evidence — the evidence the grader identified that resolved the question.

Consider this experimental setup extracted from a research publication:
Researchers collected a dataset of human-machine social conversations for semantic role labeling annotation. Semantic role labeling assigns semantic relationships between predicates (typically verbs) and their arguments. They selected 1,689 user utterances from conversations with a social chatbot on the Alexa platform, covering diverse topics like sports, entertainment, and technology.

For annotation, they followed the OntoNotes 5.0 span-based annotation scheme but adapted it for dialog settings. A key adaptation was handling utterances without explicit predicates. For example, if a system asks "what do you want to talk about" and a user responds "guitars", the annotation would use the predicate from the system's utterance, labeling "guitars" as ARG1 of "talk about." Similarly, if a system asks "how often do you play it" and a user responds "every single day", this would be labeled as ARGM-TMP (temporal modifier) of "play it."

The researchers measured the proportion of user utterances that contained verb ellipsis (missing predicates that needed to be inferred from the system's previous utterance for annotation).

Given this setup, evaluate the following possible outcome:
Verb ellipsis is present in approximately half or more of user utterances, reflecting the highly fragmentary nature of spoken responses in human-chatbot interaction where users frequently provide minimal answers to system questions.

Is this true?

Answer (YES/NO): NO